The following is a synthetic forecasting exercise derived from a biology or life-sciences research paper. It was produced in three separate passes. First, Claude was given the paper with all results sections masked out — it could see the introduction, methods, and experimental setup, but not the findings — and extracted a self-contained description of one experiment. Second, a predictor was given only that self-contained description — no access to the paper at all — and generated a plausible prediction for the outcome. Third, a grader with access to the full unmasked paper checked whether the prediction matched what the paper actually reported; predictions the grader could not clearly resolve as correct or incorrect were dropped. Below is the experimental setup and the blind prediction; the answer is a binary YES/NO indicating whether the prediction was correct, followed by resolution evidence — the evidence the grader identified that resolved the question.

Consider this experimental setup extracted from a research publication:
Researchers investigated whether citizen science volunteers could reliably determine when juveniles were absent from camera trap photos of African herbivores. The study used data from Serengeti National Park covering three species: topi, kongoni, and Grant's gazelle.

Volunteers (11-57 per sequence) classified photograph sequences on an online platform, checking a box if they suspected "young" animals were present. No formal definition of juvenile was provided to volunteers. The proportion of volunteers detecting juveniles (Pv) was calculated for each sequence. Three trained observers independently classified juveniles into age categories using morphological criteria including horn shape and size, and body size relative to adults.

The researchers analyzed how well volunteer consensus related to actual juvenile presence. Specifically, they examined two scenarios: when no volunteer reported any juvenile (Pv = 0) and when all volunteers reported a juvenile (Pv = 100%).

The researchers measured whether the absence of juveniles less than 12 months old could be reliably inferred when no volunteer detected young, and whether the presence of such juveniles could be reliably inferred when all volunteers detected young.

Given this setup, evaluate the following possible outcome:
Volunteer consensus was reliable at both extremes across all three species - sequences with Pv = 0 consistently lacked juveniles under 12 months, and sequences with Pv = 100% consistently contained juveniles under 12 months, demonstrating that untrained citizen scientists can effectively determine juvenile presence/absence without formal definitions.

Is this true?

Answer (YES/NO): NO